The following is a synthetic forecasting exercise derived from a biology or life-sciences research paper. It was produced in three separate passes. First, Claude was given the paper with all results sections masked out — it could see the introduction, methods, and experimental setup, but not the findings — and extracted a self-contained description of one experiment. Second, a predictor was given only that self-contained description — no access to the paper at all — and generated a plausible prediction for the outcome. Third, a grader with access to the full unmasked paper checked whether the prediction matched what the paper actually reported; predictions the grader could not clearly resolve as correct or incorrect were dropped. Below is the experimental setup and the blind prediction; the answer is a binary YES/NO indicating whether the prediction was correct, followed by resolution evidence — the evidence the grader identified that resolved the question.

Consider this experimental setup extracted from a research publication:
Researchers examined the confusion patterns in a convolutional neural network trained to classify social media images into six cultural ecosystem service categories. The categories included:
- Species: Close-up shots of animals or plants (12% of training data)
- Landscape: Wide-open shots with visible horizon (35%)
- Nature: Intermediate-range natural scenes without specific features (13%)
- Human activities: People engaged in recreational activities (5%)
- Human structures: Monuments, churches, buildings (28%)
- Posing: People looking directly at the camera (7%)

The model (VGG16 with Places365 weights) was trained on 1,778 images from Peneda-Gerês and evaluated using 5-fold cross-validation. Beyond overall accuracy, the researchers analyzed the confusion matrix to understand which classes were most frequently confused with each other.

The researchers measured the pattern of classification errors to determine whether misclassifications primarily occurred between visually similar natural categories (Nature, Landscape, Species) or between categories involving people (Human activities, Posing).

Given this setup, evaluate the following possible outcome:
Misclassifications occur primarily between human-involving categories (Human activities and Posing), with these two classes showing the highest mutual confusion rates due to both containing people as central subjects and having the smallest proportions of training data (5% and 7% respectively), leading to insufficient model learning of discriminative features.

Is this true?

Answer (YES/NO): NO